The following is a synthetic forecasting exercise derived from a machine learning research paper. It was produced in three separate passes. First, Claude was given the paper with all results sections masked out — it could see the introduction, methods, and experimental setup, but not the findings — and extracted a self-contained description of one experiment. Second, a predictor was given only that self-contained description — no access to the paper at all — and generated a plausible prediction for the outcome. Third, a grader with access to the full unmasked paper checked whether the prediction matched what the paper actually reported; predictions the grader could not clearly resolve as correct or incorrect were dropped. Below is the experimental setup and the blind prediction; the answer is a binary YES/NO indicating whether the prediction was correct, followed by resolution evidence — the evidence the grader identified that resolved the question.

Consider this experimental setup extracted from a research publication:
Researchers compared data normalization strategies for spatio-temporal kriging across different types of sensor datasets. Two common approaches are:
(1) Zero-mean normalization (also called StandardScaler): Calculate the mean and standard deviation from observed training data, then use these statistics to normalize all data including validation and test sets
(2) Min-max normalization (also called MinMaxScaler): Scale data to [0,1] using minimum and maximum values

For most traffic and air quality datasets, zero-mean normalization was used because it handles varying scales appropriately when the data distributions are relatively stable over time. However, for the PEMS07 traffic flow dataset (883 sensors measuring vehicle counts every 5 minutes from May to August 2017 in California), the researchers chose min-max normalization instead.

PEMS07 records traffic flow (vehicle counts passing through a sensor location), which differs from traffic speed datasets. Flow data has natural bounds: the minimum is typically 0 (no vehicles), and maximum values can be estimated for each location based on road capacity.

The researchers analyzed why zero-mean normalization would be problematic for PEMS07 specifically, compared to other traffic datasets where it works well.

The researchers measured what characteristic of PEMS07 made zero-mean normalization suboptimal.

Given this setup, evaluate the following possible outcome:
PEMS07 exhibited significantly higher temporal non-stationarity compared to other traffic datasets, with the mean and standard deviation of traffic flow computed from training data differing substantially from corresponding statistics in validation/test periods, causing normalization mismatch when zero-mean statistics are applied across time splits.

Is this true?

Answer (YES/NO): YES